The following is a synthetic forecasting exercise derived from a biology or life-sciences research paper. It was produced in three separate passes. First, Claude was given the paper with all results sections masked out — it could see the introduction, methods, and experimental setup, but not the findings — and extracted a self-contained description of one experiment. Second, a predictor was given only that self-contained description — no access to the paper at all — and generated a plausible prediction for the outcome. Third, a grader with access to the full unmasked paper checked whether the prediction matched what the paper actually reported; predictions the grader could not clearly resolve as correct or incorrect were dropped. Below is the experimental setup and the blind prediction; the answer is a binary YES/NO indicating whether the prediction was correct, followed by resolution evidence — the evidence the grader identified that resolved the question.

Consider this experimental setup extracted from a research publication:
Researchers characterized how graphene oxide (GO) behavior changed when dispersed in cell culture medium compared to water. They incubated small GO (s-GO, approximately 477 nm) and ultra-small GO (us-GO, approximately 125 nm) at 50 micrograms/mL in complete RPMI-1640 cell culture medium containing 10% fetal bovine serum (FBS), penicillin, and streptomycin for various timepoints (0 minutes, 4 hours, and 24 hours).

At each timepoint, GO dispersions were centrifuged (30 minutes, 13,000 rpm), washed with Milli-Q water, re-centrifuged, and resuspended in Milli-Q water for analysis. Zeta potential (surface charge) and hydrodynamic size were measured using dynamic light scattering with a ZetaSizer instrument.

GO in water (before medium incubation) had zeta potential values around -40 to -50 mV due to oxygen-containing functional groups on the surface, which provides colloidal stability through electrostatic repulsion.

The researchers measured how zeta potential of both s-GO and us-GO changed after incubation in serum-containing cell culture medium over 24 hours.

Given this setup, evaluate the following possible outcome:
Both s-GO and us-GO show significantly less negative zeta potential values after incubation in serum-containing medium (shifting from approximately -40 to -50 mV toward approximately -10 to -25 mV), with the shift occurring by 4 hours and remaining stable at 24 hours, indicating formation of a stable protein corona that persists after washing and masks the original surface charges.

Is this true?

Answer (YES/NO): NO